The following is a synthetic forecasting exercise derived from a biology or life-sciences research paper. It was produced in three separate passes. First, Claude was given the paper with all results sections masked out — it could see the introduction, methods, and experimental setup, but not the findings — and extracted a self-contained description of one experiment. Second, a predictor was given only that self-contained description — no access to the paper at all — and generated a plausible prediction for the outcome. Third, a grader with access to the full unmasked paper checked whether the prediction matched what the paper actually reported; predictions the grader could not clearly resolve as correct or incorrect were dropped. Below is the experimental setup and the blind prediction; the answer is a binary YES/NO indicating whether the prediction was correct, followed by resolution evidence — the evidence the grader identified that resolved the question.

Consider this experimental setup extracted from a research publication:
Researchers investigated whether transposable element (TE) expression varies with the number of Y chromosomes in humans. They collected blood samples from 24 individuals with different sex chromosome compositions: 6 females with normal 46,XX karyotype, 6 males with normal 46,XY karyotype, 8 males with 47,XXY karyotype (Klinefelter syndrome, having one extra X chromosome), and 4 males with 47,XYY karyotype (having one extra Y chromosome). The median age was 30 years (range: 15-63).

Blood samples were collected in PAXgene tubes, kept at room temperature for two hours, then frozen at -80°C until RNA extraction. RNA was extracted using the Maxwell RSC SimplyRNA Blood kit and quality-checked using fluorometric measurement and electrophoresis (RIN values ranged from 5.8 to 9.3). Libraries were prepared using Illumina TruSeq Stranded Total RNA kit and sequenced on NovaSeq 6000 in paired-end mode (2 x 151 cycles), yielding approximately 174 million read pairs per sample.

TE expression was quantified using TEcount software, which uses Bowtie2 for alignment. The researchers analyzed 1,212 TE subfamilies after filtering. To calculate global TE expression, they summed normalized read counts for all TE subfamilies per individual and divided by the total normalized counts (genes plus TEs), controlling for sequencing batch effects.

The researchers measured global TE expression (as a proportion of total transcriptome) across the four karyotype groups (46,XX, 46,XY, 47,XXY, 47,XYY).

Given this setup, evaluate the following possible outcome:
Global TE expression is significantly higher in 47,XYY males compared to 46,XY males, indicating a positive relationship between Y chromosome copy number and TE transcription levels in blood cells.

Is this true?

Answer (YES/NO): NO